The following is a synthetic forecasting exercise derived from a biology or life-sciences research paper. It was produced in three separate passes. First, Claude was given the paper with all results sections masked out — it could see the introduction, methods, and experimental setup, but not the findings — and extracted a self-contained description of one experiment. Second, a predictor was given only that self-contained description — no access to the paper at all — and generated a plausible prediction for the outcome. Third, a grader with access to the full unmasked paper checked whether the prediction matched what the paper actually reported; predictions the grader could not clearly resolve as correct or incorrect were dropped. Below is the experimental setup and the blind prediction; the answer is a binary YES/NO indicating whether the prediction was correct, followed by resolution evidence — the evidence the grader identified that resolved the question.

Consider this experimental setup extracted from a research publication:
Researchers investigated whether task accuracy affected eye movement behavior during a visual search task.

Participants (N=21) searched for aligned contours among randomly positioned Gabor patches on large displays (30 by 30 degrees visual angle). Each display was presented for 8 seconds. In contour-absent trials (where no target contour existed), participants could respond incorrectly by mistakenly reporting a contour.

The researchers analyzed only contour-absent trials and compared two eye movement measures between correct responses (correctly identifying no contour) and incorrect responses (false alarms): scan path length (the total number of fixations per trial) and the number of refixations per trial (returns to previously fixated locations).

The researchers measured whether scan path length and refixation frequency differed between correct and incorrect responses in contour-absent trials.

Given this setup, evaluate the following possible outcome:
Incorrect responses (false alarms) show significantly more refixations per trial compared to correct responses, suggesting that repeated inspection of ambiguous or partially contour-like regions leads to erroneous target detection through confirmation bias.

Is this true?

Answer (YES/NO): NO